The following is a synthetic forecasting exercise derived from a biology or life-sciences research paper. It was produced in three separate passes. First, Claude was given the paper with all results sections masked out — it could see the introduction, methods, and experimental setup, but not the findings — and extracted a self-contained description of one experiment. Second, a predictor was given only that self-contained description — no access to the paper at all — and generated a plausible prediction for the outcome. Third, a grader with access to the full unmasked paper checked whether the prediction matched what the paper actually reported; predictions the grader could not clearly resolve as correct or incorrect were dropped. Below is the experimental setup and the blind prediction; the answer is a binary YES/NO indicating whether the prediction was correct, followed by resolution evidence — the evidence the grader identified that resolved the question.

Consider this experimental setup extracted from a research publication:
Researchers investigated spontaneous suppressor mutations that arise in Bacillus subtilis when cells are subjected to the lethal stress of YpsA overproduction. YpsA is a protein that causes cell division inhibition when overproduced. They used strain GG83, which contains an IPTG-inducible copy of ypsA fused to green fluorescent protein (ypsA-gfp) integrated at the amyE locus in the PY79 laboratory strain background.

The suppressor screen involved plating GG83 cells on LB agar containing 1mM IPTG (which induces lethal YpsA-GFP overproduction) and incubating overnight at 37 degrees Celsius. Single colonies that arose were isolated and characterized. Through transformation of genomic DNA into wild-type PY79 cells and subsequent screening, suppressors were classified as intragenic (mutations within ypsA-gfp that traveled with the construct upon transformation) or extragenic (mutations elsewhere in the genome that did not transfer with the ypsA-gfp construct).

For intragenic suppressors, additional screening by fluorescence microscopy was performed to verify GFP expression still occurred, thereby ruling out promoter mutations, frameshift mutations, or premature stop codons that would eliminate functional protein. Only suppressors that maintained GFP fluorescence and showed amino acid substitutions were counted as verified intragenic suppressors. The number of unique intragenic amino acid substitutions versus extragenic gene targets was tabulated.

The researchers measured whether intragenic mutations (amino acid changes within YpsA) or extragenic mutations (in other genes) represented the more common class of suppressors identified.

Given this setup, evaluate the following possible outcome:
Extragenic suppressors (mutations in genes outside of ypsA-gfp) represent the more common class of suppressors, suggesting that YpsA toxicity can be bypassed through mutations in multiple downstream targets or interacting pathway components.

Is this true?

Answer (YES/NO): NO